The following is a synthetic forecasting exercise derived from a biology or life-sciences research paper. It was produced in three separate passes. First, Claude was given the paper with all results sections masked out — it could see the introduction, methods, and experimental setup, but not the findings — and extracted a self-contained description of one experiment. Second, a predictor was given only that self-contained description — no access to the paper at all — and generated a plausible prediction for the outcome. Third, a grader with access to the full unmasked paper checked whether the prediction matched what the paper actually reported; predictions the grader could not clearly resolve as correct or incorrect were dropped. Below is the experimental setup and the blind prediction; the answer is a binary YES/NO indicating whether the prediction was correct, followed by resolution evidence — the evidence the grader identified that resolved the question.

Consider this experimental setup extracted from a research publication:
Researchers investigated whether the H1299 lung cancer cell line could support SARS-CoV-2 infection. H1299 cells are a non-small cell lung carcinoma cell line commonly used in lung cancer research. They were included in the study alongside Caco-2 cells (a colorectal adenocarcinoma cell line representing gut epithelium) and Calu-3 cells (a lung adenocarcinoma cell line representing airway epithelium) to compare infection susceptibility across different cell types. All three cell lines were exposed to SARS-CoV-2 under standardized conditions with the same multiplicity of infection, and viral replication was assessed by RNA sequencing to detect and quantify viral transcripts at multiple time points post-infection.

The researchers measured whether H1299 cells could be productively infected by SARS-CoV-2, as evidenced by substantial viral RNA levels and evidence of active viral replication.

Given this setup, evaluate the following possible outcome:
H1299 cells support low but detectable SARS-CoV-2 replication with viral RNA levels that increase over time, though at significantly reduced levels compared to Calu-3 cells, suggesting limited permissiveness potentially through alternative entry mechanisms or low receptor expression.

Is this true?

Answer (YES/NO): YES